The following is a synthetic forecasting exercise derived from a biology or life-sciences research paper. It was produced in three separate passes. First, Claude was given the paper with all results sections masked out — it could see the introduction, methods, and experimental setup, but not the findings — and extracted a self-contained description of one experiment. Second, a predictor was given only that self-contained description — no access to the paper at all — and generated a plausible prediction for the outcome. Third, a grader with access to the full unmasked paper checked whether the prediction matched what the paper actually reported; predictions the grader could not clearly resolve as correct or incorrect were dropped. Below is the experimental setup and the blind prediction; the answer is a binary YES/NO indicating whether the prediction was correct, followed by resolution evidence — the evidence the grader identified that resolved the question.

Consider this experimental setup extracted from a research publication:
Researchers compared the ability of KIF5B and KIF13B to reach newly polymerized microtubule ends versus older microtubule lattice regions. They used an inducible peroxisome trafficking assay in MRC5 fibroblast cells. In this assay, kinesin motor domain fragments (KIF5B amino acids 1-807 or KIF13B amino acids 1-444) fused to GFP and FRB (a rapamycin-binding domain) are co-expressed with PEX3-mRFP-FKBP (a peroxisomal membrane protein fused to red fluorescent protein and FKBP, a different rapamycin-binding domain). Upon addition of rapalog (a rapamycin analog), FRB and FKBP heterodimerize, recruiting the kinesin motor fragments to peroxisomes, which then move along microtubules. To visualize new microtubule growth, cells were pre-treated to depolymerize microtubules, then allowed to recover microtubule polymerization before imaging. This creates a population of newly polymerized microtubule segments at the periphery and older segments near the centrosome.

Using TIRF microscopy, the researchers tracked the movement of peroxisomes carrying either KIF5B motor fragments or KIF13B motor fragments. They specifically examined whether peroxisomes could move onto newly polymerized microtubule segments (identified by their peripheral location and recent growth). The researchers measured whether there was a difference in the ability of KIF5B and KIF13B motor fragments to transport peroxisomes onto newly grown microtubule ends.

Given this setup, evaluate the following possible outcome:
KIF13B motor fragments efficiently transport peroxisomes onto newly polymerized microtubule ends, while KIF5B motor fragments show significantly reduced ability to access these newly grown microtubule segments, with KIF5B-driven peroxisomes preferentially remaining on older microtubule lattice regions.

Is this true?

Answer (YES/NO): YES